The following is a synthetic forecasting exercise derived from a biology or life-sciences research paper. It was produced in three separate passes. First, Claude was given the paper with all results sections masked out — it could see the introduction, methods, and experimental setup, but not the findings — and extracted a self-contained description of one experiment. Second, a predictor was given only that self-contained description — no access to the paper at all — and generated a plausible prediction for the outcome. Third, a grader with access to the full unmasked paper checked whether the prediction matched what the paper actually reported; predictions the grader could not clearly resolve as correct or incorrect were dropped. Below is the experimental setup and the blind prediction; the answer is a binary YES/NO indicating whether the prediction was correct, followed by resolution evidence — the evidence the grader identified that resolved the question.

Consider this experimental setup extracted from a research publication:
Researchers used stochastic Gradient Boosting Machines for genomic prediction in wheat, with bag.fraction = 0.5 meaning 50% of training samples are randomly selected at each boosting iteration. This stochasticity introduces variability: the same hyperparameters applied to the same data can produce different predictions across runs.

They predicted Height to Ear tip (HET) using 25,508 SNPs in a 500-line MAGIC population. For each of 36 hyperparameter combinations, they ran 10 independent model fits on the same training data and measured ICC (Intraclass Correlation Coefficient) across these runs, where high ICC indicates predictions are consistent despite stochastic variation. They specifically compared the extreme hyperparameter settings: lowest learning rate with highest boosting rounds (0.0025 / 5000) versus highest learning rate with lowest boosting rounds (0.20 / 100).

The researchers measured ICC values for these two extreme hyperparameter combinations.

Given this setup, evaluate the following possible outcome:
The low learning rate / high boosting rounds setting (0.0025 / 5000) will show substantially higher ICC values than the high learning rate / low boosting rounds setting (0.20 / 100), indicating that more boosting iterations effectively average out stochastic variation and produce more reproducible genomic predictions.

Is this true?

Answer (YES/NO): YES